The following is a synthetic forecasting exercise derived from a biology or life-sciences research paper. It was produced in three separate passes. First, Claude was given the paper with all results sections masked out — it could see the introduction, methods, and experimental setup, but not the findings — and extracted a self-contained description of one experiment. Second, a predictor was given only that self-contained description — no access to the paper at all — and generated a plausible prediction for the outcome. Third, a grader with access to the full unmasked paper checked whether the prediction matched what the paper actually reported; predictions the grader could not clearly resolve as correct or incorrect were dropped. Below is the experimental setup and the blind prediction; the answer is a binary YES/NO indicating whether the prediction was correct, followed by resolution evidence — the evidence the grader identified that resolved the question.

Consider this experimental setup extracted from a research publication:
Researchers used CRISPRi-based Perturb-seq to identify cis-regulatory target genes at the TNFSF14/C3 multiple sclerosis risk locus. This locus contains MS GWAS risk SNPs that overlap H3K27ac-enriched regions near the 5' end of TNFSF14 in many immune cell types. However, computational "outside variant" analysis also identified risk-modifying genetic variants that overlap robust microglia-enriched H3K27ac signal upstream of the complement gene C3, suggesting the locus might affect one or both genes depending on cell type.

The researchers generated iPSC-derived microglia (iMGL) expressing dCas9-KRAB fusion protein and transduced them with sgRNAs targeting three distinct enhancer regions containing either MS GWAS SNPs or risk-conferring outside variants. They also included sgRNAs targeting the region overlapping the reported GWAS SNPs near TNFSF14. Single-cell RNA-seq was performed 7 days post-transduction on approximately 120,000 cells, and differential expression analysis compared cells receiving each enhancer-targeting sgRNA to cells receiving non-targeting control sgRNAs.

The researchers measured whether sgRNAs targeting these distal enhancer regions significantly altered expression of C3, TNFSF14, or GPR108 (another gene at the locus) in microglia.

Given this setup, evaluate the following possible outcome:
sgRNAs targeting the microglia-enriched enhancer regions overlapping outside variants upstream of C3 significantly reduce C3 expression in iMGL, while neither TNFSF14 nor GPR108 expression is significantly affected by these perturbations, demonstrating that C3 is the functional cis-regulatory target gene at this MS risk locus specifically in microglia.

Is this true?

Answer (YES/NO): YES